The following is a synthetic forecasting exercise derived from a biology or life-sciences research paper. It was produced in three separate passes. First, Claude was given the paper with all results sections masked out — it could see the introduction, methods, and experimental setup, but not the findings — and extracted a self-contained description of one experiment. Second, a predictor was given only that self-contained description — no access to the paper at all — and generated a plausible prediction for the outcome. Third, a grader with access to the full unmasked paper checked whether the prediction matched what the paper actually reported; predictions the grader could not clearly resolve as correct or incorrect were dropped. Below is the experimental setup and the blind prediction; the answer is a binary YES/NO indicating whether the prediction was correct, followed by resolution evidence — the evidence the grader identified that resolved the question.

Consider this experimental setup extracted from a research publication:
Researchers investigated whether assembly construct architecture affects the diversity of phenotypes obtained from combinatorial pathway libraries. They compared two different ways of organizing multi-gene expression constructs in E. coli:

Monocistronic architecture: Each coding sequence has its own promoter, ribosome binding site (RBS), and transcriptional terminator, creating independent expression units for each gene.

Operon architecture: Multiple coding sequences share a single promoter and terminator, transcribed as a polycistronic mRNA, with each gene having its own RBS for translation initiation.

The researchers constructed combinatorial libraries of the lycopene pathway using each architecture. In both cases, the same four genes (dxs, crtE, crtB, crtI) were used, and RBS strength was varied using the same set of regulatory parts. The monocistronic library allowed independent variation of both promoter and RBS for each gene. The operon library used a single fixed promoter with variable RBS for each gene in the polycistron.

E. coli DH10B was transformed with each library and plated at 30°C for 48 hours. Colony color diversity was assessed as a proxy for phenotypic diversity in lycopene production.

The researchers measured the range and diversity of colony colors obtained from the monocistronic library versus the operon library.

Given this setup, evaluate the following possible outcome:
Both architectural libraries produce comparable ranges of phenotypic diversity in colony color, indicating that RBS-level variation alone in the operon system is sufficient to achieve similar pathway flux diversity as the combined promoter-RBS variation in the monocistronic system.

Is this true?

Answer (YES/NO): YES